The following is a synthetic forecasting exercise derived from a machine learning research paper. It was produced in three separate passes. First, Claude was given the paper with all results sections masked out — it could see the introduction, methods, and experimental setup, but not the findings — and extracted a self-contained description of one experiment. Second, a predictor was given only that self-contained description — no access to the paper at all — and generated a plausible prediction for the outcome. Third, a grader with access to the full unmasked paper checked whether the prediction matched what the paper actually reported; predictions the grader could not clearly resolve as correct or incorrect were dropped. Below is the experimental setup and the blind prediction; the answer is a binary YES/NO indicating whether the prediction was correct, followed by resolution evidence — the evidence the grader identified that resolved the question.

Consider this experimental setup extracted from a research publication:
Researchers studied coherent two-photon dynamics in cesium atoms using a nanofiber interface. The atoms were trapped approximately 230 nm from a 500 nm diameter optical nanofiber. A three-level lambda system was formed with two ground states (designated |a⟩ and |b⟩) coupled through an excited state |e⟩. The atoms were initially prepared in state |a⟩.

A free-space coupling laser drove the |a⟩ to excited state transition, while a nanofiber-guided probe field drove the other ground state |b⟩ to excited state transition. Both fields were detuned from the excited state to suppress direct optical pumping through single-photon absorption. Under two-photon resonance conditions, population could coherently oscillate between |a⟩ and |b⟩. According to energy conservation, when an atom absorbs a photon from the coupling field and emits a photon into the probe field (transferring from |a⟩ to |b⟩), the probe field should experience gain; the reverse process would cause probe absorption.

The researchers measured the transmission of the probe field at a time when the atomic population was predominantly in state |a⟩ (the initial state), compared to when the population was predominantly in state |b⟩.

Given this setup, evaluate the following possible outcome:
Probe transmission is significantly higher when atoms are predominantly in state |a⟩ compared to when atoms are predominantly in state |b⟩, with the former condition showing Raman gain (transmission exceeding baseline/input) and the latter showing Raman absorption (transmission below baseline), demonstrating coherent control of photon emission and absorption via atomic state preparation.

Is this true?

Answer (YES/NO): YES